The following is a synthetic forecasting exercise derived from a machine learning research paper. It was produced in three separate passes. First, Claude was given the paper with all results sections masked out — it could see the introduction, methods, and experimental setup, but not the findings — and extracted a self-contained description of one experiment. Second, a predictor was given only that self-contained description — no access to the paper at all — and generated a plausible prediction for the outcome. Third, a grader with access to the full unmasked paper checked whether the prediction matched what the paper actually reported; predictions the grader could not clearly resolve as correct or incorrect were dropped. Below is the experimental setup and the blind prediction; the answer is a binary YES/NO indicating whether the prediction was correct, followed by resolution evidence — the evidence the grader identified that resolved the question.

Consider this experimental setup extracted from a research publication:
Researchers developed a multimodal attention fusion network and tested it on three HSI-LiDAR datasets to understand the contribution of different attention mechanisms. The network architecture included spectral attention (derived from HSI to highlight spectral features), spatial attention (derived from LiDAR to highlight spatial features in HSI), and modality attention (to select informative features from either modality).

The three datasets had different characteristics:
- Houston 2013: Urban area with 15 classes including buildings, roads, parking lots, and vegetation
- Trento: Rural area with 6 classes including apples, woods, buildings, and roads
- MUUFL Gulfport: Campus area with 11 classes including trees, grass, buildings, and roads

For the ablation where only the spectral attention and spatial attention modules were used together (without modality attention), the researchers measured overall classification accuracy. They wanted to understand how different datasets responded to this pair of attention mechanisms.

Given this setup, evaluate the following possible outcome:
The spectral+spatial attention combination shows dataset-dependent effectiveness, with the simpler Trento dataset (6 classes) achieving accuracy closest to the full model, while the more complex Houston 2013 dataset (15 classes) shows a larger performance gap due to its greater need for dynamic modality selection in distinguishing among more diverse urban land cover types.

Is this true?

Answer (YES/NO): YES